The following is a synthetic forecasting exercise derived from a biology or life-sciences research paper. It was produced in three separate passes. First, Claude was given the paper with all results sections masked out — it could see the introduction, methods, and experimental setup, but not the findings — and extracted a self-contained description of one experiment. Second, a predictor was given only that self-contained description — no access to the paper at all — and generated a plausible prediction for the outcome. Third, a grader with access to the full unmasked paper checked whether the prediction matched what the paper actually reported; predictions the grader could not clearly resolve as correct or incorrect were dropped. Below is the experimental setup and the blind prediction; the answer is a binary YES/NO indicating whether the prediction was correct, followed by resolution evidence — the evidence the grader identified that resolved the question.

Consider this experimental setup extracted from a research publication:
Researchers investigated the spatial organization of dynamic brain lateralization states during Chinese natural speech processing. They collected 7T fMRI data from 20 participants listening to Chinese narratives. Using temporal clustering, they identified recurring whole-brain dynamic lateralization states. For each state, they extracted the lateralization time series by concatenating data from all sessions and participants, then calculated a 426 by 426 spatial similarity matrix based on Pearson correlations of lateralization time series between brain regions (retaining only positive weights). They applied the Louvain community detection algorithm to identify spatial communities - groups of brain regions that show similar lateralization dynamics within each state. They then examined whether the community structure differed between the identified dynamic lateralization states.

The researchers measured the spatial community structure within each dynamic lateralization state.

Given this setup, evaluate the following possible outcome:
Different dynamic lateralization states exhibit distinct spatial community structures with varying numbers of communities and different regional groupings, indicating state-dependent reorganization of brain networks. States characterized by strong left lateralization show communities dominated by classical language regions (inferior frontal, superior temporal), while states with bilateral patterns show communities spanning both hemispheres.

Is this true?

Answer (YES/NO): NO